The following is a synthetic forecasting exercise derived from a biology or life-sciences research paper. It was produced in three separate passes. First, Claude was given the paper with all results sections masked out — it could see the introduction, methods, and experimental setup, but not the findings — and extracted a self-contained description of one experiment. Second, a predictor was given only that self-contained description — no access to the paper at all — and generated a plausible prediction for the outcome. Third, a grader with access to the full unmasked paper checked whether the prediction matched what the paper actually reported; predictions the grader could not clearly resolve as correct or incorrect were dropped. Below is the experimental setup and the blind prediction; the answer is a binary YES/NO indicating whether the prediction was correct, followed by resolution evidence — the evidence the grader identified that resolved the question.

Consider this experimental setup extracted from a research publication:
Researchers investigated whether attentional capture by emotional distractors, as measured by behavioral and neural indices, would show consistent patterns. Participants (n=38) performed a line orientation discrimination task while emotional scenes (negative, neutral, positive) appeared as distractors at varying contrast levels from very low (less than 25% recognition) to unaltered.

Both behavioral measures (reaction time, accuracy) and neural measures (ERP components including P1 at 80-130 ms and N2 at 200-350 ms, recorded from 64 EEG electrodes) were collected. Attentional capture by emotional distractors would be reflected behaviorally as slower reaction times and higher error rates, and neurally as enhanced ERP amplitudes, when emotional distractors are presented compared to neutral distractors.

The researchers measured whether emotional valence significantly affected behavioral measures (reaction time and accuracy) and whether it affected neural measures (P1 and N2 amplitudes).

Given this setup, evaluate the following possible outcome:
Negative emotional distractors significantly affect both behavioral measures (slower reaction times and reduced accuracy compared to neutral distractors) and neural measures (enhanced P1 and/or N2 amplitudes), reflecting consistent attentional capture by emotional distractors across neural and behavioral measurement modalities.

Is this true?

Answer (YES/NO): NO